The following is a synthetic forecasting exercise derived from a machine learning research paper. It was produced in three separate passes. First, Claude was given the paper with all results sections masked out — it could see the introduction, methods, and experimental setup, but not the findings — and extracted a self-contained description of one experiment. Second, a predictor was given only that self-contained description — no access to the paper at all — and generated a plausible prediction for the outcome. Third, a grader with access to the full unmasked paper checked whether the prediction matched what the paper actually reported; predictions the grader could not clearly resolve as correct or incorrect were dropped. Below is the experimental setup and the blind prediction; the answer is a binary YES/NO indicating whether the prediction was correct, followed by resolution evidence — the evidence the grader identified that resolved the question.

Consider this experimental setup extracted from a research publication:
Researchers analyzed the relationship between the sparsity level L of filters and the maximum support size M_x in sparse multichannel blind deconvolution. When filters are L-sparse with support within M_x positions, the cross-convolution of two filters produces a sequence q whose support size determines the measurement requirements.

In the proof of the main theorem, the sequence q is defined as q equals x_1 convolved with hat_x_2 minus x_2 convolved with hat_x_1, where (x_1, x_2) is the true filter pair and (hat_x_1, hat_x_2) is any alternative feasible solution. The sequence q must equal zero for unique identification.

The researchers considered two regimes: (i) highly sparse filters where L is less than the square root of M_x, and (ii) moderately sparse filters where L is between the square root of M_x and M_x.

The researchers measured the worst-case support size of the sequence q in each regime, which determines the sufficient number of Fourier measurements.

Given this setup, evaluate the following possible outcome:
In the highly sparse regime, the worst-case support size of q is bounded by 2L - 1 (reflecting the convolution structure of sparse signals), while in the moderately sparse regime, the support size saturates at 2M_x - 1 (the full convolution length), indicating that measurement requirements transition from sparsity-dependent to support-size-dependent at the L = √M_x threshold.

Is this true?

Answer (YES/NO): NO